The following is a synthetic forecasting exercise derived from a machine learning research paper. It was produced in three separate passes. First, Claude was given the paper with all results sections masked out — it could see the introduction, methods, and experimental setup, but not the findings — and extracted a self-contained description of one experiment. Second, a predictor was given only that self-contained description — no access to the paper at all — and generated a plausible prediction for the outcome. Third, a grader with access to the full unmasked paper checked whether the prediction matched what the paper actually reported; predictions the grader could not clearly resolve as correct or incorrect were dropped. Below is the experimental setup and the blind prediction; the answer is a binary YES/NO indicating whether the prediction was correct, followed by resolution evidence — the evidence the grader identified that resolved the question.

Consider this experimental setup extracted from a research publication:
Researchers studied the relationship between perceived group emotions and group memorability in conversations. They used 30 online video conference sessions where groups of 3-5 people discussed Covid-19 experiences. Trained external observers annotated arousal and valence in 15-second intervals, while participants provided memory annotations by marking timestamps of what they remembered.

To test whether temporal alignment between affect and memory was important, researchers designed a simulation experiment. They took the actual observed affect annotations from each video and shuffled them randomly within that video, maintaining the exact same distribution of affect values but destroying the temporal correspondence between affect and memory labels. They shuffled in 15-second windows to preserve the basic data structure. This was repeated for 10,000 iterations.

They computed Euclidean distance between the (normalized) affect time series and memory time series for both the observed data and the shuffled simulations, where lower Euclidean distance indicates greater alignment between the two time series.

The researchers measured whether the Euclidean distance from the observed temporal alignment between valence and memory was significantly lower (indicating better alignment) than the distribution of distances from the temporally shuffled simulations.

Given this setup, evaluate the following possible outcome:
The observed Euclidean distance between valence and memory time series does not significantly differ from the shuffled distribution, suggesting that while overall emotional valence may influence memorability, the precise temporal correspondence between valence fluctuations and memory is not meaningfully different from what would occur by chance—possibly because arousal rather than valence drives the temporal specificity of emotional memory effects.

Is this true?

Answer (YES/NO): NO